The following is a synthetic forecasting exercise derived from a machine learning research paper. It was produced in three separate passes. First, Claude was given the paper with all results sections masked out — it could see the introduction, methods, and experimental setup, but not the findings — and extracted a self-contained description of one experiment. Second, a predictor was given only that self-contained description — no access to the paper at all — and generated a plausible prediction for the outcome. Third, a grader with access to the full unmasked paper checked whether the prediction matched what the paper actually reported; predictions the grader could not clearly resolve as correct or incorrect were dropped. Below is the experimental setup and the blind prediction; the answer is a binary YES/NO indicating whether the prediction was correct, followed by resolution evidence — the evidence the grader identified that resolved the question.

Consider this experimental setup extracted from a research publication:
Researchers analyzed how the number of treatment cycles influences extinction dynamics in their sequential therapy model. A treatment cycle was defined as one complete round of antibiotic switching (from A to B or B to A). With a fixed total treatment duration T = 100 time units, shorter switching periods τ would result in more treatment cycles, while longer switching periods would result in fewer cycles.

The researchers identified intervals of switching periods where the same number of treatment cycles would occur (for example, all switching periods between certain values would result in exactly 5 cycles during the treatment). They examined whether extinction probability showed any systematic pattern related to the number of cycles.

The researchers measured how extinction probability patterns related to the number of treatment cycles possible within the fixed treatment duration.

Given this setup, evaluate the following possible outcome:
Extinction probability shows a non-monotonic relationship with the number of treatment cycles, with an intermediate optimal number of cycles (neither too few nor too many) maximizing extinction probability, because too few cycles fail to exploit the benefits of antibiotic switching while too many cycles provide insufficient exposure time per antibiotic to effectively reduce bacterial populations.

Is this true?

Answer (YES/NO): NO